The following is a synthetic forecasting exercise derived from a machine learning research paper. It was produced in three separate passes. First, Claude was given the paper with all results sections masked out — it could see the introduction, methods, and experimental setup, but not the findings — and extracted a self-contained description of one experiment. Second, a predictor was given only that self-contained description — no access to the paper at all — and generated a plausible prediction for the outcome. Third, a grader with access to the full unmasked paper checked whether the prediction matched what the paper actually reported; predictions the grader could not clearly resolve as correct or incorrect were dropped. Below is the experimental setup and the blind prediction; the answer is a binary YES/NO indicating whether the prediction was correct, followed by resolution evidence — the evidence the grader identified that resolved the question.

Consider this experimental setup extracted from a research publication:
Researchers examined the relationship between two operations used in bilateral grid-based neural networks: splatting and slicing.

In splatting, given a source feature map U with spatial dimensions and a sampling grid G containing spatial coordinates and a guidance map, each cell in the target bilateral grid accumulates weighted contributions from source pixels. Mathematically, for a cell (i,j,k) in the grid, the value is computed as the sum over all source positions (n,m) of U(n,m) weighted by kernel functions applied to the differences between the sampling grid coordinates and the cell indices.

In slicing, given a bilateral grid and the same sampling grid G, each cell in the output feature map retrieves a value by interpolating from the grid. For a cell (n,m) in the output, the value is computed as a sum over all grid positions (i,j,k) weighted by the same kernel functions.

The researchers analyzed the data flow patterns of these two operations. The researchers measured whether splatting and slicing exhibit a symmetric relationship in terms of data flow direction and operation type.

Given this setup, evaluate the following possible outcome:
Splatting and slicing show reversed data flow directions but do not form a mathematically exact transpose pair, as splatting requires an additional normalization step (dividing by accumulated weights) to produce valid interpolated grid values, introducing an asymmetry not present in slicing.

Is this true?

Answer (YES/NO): NO